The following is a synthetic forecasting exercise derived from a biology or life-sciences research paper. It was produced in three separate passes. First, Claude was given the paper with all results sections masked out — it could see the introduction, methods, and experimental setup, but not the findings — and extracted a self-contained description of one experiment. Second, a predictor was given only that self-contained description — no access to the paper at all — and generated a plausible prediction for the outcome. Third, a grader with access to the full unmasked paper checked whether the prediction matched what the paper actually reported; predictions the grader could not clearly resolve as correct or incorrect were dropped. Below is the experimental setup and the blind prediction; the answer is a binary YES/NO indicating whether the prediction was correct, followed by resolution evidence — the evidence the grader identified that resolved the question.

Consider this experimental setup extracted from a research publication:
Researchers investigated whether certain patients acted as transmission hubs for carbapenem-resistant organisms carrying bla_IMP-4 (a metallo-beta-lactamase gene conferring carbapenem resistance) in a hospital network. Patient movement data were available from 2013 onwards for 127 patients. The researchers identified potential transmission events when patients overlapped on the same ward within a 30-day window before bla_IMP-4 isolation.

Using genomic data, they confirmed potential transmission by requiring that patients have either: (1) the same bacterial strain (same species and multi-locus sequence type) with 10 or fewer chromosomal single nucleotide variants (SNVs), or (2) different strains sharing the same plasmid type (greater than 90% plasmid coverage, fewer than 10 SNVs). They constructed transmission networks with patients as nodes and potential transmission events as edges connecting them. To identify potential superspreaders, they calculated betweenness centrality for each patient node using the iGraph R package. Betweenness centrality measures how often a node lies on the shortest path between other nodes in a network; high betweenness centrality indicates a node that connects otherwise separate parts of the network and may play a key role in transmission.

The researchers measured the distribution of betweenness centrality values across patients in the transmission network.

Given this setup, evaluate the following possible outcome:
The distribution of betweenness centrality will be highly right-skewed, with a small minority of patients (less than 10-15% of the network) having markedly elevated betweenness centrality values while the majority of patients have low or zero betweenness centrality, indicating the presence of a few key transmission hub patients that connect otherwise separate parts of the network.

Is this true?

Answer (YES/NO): YES